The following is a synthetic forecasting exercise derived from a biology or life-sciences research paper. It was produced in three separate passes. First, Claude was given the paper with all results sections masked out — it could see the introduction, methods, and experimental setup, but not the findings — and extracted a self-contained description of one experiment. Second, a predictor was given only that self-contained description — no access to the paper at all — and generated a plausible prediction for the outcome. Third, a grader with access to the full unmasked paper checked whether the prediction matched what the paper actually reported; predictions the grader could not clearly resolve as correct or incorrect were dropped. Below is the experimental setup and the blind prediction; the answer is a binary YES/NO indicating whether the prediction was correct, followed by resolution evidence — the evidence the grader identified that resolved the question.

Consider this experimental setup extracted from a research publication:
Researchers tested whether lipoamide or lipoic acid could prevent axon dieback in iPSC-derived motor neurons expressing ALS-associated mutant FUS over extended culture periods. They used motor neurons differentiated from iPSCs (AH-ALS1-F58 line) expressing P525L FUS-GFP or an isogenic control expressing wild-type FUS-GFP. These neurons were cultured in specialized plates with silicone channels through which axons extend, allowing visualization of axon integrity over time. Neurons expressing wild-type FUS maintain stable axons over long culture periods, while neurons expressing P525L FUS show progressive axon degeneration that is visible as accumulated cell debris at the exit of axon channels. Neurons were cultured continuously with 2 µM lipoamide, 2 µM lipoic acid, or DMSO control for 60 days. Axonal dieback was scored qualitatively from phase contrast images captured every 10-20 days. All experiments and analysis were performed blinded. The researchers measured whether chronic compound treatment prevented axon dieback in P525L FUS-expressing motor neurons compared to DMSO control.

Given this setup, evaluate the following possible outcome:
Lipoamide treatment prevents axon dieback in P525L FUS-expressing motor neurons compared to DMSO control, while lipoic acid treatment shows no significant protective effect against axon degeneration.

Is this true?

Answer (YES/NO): NO